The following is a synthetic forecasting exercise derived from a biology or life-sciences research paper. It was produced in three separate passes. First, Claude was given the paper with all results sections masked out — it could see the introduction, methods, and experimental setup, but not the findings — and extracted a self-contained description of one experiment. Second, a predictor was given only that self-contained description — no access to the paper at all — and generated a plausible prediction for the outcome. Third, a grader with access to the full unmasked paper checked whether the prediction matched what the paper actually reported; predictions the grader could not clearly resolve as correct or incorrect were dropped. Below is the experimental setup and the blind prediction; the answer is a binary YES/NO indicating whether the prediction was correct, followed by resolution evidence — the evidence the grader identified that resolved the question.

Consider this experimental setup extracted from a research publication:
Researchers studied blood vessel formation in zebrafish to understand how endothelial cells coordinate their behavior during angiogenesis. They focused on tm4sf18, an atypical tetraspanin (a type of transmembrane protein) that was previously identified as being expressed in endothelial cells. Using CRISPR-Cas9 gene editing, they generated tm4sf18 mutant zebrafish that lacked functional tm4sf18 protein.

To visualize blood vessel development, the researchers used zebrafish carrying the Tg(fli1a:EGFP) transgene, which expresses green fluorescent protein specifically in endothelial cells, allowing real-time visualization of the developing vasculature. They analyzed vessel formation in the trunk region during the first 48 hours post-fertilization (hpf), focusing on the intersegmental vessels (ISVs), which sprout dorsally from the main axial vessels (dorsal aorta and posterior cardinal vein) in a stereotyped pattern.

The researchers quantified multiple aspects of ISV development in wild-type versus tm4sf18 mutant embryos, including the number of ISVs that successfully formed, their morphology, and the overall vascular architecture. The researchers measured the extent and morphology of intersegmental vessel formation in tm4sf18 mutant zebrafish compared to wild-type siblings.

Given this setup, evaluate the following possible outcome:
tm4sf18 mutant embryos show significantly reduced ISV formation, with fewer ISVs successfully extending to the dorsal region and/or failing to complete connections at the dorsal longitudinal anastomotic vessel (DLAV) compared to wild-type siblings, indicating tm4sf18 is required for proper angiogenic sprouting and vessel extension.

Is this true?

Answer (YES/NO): YES